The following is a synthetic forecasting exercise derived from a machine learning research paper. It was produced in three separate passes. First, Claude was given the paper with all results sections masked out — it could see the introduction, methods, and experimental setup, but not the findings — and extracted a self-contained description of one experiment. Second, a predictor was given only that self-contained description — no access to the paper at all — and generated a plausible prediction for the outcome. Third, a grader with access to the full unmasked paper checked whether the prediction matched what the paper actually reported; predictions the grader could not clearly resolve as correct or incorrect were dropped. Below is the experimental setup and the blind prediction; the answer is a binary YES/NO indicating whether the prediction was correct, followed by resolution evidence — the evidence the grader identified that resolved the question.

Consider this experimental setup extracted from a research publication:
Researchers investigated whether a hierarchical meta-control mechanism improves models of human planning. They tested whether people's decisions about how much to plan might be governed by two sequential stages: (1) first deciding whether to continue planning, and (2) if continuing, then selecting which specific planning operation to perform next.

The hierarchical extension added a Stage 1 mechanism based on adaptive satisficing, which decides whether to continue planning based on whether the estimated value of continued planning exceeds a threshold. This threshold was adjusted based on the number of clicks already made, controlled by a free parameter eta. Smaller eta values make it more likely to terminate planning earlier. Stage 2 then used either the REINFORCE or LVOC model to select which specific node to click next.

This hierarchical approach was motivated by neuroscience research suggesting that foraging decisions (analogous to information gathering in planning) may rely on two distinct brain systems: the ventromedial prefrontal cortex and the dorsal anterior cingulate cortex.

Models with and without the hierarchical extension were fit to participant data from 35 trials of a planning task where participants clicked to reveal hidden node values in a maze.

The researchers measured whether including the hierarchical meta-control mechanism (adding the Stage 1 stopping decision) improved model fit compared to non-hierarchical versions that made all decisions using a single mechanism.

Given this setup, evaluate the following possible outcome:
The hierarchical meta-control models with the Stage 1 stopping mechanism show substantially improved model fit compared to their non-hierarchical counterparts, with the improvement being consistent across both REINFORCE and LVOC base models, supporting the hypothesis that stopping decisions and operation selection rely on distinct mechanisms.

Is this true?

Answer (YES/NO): NO